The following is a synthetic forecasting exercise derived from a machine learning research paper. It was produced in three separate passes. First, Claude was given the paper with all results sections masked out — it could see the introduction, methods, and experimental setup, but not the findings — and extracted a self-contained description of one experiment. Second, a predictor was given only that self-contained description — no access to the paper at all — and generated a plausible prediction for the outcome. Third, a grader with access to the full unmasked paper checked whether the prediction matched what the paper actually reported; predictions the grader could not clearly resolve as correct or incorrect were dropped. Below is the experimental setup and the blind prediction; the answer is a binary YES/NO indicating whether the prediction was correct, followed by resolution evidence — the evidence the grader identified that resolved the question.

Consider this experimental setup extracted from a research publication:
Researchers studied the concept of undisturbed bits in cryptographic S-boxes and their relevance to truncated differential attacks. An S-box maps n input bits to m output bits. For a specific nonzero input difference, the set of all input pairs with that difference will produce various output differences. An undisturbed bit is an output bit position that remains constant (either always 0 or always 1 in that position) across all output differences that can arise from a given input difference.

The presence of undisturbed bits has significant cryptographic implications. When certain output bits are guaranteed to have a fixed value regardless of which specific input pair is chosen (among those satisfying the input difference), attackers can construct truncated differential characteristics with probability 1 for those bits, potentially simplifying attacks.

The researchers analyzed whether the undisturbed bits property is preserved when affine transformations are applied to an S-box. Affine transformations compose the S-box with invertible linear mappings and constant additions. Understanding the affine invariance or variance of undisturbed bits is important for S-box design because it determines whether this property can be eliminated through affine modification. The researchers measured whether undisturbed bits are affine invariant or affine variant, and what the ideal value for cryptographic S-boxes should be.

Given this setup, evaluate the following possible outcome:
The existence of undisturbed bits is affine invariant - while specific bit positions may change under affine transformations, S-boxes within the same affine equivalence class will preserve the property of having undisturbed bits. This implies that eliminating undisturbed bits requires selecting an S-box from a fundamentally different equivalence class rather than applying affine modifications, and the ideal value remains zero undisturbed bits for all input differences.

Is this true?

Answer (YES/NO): YES